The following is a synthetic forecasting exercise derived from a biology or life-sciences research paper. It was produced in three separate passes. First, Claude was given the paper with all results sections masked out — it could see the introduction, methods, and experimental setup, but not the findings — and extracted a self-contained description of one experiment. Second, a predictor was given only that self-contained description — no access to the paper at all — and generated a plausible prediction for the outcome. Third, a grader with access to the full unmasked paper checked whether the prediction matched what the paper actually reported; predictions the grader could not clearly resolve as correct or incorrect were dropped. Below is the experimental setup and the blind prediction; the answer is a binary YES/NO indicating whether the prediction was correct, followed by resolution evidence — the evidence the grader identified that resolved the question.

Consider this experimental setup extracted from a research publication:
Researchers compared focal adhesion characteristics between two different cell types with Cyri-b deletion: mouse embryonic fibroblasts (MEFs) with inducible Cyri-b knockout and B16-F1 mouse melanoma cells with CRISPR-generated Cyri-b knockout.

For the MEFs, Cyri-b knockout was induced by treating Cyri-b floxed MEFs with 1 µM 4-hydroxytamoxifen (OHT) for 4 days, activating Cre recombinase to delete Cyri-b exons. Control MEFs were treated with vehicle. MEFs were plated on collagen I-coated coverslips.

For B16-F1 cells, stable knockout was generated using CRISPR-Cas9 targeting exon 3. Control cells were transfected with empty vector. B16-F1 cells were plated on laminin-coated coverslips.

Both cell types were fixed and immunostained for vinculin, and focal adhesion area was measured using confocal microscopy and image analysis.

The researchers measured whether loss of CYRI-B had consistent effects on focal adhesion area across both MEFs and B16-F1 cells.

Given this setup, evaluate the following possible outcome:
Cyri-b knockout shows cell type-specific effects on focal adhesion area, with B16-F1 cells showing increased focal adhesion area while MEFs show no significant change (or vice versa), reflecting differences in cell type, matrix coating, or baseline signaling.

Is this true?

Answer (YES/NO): NO